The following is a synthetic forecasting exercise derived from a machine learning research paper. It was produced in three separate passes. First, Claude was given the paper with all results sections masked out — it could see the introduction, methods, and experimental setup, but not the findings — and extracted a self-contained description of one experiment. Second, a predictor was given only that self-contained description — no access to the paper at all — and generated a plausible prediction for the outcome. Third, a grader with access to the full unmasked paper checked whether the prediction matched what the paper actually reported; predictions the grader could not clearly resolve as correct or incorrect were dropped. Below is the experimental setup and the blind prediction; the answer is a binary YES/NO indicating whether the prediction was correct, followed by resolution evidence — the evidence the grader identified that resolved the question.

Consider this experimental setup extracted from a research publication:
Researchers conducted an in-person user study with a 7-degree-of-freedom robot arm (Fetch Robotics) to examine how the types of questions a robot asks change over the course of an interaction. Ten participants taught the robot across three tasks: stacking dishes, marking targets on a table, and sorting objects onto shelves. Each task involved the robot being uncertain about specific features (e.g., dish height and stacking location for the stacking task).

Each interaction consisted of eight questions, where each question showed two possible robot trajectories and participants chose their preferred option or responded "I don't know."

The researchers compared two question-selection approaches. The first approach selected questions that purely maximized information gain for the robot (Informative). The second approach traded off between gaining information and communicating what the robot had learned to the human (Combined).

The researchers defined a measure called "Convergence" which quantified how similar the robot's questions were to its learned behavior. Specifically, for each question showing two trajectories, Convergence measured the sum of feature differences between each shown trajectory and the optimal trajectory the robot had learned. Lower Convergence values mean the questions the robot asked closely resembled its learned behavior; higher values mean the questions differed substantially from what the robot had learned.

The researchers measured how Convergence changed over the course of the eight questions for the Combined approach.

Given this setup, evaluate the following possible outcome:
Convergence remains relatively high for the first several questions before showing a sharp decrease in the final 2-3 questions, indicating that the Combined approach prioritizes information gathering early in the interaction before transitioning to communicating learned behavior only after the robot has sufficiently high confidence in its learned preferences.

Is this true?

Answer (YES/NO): NO